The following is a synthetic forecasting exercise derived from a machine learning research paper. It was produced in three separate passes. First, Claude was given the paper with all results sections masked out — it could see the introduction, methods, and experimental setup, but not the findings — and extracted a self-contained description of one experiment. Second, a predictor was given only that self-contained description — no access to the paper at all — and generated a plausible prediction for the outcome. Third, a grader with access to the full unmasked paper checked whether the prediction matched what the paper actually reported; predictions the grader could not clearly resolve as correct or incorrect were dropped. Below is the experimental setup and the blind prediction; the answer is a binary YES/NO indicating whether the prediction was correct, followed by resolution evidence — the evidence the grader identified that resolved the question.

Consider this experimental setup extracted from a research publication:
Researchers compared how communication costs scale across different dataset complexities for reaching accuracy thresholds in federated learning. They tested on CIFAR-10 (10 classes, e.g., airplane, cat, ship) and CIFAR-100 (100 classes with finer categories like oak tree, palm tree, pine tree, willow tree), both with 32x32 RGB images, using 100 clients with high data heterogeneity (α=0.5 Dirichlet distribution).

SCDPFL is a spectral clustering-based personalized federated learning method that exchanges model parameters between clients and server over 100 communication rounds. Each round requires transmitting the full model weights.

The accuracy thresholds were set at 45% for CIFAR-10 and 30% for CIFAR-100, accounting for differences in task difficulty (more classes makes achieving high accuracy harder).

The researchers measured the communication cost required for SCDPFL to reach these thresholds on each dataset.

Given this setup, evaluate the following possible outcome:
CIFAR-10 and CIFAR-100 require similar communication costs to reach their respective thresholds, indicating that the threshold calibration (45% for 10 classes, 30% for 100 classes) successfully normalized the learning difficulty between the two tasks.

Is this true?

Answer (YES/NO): YES